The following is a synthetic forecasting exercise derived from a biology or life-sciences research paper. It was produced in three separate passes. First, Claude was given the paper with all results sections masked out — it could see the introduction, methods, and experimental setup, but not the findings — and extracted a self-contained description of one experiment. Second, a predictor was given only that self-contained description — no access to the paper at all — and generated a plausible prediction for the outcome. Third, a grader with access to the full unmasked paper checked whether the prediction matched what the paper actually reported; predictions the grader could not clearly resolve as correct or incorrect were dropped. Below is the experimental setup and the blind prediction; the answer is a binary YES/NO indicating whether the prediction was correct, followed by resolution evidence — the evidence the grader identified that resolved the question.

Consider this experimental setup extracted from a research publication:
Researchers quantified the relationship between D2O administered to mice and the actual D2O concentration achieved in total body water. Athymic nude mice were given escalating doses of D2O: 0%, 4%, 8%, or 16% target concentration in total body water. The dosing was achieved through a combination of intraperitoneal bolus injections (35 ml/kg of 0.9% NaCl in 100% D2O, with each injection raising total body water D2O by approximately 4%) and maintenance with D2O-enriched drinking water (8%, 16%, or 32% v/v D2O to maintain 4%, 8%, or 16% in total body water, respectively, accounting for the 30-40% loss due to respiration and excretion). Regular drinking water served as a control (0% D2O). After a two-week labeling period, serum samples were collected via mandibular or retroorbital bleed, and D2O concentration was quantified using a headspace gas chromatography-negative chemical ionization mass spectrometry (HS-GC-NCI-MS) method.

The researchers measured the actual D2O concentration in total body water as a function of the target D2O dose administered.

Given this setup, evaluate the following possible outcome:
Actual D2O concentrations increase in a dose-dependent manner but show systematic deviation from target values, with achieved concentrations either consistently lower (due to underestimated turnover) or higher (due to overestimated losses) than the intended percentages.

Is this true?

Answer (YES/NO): NO